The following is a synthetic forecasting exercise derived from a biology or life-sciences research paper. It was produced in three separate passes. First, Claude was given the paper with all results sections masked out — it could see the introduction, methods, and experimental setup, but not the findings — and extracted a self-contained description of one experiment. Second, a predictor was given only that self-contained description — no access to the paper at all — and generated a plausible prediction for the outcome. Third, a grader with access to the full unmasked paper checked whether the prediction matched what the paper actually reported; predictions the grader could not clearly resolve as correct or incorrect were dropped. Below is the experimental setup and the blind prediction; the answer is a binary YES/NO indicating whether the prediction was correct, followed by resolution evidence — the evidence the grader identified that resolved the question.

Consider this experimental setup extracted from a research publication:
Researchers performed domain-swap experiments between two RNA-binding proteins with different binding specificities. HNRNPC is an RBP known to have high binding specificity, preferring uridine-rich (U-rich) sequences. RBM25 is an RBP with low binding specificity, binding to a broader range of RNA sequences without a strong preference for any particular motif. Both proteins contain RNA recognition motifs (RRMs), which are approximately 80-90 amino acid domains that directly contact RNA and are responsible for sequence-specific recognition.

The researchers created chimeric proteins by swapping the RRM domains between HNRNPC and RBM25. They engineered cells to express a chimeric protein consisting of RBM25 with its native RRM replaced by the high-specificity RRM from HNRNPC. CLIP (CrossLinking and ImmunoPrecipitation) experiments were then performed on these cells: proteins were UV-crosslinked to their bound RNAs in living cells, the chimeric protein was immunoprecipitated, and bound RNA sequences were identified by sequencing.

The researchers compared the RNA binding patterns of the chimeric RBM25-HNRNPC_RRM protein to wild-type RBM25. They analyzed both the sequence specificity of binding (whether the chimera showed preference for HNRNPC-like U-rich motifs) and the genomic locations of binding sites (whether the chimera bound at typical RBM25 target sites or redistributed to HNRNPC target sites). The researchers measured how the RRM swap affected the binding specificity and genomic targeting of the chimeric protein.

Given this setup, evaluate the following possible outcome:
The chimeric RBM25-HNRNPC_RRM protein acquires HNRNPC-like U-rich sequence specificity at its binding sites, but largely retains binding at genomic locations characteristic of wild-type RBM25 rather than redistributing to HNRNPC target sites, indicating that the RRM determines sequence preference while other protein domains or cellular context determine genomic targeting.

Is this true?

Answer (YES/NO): YES